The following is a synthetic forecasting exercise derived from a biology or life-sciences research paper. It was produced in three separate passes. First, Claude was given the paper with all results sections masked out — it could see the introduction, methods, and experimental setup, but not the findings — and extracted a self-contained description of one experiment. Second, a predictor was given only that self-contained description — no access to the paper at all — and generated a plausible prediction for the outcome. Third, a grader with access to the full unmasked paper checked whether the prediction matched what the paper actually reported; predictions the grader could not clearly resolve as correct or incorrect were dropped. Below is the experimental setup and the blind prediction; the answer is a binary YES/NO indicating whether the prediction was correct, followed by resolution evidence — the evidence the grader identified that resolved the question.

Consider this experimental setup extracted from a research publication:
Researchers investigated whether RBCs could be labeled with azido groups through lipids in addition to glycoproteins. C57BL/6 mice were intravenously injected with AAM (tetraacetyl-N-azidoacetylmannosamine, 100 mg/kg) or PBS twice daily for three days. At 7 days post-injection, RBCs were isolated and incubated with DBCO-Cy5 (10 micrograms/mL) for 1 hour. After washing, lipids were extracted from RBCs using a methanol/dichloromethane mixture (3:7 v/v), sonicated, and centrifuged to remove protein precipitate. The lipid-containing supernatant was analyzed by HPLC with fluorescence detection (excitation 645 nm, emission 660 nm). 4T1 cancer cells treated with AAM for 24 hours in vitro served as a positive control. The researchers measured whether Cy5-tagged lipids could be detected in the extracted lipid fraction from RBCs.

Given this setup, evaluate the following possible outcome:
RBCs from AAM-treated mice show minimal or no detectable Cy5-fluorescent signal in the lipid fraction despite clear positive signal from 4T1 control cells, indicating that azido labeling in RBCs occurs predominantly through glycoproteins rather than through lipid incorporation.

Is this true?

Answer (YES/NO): NO